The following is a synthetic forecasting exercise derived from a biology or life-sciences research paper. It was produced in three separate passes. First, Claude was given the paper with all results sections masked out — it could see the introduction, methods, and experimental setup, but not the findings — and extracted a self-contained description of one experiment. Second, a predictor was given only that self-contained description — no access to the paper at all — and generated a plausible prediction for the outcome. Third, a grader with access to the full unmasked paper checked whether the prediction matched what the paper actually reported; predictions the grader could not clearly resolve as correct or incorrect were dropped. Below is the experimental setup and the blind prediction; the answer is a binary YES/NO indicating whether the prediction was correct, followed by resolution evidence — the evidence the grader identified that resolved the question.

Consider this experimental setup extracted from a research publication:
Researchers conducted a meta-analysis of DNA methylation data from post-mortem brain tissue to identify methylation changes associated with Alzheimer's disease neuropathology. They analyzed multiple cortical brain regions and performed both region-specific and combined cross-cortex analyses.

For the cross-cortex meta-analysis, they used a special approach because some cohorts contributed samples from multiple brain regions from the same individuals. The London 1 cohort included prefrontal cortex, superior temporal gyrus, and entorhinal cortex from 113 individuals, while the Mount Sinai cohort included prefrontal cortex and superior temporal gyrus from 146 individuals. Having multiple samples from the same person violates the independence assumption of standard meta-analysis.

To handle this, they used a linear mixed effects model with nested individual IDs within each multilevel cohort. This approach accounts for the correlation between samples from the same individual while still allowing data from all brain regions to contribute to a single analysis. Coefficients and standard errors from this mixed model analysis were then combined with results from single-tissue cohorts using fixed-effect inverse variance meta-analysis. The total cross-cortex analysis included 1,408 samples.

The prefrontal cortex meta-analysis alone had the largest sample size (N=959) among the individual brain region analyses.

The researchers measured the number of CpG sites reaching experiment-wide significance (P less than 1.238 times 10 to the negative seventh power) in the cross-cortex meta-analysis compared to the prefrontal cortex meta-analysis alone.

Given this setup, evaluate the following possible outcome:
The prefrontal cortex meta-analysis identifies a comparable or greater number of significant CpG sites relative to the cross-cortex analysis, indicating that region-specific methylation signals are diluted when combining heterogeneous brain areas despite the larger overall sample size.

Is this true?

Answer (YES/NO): YES